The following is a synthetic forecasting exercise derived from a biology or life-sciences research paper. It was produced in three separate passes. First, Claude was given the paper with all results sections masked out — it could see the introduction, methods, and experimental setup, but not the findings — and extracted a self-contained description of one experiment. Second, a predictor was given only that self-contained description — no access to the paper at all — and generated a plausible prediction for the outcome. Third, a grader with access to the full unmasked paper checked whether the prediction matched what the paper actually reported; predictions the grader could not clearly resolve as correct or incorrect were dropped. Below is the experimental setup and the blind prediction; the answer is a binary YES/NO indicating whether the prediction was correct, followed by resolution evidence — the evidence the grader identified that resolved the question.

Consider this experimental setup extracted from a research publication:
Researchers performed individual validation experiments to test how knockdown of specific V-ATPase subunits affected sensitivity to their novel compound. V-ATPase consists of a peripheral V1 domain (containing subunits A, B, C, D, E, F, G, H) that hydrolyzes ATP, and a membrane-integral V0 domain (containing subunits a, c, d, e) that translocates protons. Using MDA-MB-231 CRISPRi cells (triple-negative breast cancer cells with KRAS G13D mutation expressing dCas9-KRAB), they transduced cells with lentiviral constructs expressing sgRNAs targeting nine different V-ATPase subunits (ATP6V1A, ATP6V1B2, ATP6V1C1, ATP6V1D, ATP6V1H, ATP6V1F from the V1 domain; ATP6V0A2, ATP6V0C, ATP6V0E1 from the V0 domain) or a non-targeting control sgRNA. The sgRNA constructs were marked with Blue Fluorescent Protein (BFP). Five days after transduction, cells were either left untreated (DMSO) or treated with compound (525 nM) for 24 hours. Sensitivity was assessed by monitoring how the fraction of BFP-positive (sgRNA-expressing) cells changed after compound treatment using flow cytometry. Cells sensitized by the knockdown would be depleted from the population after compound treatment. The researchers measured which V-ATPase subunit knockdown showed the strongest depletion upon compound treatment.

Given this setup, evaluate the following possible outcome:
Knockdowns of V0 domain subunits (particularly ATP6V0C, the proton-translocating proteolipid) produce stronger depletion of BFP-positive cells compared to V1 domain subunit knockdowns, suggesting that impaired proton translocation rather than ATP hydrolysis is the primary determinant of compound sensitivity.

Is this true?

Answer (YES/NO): NO